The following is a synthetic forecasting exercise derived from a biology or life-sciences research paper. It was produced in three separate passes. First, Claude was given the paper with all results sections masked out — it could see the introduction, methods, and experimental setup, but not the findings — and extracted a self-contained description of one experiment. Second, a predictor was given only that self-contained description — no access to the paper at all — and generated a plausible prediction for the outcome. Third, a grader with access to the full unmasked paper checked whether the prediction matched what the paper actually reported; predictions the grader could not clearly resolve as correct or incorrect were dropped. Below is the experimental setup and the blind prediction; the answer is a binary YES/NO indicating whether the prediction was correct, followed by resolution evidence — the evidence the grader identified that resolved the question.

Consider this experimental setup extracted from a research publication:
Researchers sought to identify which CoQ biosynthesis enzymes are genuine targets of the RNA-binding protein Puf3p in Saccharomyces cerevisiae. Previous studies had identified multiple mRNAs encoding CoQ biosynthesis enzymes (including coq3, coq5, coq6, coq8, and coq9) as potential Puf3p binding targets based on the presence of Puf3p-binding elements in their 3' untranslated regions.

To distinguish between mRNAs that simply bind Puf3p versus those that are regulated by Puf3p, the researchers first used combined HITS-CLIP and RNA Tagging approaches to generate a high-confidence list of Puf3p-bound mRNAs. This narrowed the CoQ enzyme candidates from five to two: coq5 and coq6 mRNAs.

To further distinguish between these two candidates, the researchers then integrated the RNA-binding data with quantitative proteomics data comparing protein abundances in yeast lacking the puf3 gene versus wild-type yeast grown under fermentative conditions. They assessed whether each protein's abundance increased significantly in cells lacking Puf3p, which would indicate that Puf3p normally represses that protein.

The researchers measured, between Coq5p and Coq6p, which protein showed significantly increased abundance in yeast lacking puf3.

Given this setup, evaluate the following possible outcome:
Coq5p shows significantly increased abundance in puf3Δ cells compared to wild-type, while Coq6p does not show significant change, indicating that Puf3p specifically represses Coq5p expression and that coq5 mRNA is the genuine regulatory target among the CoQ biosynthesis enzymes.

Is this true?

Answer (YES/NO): YES